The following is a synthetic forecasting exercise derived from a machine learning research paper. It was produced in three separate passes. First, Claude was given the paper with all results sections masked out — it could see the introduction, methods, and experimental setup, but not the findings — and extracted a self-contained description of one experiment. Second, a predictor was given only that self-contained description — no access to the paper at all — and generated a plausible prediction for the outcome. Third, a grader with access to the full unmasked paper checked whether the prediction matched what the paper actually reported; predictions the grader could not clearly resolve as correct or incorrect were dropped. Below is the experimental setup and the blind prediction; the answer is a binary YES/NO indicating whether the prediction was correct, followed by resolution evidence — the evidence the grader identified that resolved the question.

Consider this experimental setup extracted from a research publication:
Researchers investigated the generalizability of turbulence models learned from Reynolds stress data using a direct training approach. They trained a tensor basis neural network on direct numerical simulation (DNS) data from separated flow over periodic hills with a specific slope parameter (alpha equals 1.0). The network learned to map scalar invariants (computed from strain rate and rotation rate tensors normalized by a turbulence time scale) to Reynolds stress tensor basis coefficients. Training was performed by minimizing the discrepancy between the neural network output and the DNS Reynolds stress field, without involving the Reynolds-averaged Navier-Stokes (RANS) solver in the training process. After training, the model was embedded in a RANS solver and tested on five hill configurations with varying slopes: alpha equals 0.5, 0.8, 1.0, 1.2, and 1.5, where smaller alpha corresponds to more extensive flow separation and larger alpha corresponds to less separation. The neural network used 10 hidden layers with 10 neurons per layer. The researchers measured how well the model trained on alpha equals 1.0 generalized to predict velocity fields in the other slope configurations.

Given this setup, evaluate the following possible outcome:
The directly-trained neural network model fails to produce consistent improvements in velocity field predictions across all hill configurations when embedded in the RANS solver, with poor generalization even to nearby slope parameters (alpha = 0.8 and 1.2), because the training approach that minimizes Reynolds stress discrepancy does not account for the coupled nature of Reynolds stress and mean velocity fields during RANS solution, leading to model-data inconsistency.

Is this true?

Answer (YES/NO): NO